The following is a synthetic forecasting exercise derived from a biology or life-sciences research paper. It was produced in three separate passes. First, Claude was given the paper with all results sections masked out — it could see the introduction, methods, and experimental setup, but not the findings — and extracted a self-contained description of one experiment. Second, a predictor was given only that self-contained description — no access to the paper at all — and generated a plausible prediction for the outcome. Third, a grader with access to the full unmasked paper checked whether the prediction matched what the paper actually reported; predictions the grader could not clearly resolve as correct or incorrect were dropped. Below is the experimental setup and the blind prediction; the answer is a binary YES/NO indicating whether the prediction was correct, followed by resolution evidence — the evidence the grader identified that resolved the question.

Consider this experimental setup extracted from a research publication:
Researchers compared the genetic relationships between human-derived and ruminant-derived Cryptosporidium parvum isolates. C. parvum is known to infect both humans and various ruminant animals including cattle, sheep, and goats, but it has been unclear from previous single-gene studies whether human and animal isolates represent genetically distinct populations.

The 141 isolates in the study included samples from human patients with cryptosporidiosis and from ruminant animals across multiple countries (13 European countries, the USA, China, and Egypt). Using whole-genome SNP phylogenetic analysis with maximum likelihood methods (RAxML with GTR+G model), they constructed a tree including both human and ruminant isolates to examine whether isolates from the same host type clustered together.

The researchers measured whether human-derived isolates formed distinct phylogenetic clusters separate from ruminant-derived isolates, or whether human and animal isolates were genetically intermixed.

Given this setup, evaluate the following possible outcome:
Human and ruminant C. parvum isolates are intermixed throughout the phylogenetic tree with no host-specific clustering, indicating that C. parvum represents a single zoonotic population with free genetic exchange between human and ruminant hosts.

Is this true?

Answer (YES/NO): YES